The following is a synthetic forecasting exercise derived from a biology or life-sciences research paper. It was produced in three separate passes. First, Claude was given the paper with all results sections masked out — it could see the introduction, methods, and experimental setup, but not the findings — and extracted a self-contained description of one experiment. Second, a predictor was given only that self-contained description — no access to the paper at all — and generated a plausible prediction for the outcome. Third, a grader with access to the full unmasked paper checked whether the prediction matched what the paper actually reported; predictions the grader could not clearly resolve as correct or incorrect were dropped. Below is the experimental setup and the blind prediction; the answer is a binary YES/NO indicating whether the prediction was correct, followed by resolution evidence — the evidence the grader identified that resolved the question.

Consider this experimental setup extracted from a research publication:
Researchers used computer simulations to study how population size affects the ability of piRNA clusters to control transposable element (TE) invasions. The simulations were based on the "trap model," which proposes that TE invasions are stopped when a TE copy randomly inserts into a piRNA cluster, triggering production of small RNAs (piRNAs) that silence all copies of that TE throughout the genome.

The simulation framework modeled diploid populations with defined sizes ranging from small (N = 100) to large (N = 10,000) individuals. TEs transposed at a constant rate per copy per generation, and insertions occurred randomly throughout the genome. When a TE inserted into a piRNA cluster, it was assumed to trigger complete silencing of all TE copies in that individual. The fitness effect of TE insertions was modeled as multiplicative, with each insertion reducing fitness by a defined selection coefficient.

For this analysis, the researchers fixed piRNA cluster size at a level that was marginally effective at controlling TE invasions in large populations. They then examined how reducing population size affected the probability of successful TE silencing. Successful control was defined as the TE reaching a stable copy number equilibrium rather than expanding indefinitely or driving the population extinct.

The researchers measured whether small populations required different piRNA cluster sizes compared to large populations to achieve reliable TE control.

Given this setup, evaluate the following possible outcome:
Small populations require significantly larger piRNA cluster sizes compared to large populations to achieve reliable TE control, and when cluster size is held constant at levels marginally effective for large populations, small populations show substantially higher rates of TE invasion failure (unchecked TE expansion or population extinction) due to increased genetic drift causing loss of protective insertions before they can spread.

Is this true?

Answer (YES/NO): YES